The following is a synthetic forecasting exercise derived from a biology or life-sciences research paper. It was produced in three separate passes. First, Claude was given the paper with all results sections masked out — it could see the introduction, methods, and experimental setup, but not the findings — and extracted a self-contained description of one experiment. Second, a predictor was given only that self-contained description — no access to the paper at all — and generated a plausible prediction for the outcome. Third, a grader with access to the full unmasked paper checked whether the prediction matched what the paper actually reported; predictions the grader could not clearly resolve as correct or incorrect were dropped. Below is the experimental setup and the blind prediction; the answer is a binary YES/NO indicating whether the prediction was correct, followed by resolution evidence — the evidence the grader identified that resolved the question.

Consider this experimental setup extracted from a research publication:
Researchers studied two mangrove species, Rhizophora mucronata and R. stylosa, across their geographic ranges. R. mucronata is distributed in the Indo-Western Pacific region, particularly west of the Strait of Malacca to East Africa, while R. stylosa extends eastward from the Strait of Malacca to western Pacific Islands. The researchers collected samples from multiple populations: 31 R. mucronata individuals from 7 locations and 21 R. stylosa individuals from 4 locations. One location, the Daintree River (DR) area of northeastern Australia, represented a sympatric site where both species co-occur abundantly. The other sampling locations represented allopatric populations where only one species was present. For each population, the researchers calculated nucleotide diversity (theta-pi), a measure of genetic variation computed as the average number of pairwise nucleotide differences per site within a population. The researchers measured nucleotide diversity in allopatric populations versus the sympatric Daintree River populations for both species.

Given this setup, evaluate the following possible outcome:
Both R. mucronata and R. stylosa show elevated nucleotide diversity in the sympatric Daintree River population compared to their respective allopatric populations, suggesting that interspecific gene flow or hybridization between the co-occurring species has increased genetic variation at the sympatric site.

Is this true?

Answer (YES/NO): YES